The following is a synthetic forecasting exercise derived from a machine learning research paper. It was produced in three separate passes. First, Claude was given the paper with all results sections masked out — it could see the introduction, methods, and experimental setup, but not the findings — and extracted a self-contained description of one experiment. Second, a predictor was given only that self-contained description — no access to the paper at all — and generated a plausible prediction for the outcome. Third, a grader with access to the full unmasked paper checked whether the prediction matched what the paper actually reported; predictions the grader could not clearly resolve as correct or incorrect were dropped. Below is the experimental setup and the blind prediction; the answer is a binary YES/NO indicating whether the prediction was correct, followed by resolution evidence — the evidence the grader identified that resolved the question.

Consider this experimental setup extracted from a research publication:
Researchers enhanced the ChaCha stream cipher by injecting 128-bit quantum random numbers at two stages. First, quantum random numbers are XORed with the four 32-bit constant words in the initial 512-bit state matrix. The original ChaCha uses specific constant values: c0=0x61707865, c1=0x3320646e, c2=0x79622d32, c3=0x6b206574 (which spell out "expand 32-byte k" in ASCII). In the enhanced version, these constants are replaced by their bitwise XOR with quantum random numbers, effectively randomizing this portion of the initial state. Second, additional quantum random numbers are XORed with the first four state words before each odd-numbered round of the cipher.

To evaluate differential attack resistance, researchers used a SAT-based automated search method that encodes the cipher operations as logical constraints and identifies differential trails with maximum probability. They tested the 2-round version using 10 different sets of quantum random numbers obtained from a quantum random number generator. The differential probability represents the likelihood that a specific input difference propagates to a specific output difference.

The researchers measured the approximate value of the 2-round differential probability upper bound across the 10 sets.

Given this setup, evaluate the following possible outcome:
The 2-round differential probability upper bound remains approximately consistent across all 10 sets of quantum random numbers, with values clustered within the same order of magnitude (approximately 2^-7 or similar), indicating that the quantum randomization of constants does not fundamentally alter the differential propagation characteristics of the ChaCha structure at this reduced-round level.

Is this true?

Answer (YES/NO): NO